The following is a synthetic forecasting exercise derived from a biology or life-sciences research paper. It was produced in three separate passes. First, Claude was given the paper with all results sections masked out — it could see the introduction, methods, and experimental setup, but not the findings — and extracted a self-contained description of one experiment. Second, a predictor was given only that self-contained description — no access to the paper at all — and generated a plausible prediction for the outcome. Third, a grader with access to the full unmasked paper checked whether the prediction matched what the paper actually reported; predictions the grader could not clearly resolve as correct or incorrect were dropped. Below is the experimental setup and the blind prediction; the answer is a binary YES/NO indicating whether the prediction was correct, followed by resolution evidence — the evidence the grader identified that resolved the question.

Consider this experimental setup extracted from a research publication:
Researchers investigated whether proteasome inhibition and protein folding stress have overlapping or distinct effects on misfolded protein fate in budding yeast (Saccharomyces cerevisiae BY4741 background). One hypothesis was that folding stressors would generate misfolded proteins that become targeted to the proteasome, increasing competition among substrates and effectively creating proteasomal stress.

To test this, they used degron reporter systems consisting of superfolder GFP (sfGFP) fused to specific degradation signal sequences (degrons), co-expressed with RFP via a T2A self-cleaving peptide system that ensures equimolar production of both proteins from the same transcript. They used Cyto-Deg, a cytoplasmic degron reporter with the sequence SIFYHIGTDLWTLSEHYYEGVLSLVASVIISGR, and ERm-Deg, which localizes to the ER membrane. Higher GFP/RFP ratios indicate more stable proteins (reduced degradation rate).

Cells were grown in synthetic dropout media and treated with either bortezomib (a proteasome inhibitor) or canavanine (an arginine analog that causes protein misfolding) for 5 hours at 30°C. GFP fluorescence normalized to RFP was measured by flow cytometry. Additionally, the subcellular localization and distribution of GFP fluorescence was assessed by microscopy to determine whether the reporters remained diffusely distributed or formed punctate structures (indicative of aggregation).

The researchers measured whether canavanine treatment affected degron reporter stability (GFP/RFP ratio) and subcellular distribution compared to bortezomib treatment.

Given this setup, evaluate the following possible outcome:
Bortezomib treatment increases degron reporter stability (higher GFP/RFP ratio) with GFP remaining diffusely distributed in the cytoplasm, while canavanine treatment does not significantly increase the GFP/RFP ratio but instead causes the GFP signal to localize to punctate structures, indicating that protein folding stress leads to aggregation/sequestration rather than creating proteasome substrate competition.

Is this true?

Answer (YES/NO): NO